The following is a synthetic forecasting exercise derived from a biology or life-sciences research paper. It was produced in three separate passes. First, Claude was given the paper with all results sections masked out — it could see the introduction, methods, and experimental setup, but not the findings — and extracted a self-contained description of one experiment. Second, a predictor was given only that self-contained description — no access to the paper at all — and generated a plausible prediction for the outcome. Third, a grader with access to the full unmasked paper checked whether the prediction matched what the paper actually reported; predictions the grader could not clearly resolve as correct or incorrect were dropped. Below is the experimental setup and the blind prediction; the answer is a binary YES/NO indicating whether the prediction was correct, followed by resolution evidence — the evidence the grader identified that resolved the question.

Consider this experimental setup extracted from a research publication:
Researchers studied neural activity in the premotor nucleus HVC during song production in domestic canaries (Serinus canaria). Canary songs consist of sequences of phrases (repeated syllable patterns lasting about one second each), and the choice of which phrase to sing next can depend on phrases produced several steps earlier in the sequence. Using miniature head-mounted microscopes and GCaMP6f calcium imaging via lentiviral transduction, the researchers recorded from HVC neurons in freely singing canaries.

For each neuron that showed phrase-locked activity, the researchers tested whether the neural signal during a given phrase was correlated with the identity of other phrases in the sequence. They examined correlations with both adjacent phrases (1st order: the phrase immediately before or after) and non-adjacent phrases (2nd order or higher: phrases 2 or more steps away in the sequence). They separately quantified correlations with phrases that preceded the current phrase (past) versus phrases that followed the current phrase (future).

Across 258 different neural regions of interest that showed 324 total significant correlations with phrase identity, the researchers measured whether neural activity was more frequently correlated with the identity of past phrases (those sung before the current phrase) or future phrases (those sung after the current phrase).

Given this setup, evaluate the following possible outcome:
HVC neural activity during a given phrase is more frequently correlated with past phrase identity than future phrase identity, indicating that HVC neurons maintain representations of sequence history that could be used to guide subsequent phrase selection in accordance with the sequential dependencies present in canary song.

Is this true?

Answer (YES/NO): YES